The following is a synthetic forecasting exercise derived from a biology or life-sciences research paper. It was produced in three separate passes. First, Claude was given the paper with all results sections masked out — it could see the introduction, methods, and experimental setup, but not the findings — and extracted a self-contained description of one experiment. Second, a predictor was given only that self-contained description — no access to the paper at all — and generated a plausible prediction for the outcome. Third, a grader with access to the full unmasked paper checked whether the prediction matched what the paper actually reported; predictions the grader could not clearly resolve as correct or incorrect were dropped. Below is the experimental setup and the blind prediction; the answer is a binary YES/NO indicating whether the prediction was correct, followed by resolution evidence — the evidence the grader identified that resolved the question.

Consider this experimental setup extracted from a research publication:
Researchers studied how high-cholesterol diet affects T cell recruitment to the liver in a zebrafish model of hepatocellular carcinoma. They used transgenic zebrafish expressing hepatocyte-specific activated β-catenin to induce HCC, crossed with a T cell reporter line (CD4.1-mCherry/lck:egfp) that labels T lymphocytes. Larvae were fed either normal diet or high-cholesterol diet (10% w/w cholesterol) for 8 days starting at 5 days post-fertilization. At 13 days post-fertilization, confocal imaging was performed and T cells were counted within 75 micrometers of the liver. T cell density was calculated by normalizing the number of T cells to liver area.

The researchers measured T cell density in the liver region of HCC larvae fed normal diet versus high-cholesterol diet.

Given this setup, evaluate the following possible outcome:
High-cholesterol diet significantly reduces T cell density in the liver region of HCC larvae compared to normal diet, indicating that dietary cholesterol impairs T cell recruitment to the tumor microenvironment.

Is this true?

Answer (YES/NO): YES